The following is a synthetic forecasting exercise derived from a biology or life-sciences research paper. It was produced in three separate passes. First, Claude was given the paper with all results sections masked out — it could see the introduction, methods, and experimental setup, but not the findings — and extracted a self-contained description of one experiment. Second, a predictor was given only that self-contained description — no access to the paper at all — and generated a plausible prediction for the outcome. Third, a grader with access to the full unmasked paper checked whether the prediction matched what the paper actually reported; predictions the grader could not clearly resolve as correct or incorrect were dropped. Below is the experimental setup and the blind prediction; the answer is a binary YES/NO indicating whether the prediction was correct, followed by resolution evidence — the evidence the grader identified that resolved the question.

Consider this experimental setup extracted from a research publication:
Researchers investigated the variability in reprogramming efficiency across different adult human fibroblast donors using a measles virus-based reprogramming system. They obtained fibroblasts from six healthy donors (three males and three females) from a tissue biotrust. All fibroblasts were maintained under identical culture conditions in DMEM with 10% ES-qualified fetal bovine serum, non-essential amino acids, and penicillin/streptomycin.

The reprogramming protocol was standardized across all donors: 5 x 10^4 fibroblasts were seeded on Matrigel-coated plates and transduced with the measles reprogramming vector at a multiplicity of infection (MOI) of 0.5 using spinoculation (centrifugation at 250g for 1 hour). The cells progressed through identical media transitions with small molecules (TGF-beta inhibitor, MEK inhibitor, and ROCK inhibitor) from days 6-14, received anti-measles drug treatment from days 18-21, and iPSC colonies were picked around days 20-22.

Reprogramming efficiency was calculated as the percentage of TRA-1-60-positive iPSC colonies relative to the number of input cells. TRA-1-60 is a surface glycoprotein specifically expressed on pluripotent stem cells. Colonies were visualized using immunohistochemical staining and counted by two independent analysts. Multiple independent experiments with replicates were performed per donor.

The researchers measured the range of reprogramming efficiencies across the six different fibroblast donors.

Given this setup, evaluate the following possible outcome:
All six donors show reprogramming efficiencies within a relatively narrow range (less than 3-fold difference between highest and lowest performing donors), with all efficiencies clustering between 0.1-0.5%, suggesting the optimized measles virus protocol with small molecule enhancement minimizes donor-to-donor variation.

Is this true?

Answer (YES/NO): NO